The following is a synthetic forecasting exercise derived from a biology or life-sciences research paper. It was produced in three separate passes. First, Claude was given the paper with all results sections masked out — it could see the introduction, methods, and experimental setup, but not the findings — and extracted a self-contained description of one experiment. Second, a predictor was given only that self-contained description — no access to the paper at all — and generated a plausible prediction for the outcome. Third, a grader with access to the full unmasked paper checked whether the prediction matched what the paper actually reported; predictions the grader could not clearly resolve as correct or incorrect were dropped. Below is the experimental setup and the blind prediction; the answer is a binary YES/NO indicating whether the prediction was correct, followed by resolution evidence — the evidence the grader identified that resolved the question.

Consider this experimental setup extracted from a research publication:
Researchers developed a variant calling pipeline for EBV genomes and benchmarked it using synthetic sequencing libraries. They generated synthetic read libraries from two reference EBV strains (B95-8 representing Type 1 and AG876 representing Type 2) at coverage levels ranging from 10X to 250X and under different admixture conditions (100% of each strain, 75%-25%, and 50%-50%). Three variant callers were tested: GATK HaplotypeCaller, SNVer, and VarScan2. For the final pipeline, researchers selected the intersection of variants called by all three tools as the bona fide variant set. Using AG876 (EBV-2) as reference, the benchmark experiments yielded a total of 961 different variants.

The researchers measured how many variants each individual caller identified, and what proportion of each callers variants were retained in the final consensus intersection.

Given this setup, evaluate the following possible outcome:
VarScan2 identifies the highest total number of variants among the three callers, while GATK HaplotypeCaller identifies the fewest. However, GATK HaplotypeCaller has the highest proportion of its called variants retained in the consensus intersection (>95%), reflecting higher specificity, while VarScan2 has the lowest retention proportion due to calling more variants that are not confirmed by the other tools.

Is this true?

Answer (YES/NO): NO